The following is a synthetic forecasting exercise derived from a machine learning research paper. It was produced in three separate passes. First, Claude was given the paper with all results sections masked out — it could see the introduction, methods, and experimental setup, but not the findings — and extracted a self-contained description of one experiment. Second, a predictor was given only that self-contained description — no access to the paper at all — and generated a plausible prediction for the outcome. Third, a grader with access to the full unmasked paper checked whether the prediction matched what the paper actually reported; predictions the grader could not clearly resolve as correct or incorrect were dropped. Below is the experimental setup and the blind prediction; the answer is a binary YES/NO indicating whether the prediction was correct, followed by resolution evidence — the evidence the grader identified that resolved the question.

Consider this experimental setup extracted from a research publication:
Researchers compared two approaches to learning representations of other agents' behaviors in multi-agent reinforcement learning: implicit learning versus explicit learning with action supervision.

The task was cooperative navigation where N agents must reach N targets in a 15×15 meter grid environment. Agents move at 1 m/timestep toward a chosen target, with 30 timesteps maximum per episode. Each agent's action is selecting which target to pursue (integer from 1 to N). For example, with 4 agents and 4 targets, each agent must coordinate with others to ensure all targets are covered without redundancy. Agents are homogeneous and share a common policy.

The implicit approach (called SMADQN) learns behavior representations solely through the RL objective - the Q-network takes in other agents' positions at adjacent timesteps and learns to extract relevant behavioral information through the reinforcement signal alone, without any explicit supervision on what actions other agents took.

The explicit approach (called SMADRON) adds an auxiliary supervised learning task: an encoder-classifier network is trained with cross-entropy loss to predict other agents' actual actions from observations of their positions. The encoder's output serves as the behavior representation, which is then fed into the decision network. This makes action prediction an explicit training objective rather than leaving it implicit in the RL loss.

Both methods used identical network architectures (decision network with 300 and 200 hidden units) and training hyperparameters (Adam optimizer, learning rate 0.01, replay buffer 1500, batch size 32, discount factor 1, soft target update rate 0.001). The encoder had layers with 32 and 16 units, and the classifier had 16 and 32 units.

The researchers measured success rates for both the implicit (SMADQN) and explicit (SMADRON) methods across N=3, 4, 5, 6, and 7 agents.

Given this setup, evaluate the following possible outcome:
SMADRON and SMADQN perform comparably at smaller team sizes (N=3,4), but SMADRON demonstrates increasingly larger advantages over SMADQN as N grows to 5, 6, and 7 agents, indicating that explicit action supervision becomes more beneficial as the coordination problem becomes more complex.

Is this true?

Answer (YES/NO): NO